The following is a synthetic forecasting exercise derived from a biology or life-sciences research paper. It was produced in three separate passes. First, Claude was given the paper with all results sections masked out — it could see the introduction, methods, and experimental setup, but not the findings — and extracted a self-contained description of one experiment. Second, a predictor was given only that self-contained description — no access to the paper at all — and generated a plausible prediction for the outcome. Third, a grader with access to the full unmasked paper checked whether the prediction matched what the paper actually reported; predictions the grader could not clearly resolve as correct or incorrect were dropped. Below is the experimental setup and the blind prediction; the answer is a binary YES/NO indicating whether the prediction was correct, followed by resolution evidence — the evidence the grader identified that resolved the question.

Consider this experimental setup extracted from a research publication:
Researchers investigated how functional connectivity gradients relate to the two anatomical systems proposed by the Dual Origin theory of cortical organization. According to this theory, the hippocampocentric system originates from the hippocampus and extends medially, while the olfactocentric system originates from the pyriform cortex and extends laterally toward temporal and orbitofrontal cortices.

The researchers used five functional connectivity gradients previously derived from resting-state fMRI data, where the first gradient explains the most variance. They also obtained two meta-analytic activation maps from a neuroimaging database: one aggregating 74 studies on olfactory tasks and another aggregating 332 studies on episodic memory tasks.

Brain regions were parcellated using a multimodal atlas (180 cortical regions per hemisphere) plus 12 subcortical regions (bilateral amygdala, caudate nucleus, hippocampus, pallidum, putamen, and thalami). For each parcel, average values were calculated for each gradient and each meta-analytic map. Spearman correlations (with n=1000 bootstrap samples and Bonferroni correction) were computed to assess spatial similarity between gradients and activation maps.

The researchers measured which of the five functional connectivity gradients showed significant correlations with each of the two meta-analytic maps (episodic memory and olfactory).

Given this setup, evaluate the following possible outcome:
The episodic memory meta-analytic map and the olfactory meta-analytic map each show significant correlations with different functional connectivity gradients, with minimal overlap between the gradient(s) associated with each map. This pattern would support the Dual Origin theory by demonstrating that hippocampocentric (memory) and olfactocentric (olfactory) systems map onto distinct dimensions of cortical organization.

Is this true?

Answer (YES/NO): YES